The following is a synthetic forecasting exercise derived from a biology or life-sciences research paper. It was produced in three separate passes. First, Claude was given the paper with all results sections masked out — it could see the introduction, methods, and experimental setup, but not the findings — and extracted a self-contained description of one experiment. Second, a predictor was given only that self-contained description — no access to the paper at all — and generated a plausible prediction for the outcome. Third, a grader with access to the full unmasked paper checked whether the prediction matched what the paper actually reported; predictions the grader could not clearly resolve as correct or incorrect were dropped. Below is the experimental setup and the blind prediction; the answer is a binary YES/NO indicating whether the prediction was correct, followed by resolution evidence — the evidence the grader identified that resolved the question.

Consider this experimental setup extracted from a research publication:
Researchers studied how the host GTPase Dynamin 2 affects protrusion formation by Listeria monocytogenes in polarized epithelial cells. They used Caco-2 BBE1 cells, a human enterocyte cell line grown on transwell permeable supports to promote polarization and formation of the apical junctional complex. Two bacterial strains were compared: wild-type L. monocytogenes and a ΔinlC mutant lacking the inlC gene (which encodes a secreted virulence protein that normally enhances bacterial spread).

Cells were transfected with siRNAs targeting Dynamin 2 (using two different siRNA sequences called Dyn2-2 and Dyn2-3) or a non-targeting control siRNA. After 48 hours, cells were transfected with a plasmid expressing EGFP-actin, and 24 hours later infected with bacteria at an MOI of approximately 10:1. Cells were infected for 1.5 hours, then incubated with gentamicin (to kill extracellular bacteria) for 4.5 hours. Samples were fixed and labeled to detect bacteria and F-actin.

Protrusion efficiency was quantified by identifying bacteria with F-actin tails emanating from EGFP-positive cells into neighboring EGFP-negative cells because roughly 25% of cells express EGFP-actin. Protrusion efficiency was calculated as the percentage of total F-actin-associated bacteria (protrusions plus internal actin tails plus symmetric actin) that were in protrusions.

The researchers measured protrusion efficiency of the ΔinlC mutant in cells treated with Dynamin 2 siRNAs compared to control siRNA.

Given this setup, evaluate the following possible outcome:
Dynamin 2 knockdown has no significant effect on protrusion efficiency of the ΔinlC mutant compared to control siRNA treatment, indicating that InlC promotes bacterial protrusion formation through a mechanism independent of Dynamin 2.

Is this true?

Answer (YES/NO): NO